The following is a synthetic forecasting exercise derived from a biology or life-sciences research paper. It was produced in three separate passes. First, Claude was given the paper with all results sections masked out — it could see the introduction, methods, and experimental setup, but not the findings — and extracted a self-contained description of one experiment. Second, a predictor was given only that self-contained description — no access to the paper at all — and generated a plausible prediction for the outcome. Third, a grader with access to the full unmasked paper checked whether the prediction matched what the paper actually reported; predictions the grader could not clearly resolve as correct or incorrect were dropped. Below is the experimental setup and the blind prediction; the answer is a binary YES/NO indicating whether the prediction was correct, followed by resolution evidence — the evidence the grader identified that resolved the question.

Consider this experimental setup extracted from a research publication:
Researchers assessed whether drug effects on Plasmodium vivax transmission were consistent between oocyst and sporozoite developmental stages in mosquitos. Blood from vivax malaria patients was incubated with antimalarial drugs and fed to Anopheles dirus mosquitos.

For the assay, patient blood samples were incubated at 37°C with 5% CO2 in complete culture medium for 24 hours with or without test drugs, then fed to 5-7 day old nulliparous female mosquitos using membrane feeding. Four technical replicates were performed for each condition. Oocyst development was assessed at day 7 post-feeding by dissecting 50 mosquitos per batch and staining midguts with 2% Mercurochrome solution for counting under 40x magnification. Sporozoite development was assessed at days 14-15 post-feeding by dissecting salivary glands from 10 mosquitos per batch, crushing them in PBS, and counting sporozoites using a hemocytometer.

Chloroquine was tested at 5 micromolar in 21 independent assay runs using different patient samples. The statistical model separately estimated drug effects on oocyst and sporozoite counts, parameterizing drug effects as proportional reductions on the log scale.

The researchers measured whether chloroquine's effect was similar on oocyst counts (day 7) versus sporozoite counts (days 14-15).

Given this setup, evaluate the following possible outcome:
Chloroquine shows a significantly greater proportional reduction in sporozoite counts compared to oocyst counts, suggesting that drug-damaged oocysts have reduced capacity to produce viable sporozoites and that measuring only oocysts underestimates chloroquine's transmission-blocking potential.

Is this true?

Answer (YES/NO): NO